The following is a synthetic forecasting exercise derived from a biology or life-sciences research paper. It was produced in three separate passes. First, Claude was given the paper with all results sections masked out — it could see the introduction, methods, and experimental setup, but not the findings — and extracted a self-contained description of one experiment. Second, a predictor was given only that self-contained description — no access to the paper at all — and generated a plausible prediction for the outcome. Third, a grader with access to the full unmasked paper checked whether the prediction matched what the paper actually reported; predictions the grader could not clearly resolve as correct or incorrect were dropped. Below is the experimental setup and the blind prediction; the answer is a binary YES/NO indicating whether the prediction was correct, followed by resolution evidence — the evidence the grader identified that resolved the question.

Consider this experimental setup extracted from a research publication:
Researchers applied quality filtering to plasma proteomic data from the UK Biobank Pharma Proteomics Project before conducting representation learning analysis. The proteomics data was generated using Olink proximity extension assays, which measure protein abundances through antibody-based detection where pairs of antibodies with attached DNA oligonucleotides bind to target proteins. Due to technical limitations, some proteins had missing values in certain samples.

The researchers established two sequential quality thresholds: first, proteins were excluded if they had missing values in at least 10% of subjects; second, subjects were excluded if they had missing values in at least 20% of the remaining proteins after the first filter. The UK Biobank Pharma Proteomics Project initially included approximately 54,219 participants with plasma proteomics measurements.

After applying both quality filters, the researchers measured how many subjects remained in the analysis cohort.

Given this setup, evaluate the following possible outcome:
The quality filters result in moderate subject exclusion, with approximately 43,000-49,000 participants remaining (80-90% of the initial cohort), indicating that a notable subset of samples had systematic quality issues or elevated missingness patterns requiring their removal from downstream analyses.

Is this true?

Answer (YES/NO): NO